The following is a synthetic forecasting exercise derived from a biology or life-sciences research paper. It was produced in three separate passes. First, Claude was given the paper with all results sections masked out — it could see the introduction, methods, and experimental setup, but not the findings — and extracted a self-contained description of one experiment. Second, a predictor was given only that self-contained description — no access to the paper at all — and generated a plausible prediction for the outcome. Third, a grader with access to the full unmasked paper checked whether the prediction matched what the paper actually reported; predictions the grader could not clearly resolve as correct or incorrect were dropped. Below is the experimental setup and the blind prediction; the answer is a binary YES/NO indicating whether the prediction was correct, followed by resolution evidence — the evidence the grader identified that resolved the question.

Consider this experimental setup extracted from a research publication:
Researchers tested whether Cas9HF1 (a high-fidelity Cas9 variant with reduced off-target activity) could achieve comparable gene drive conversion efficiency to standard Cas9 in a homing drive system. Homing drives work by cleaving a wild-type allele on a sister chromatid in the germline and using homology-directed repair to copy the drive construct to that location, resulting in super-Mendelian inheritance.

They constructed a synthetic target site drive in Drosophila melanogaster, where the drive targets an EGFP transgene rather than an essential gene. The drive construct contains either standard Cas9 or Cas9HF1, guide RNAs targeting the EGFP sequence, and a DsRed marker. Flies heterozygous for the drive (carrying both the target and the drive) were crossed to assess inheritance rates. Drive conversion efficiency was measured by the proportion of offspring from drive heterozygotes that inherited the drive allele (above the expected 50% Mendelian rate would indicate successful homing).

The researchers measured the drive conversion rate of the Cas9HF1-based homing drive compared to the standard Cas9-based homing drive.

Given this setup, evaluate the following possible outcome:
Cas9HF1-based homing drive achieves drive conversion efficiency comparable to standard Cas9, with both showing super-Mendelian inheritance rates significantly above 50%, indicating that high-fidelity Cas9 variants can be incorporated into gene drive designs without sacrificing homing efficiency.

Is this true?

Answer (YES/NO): YES